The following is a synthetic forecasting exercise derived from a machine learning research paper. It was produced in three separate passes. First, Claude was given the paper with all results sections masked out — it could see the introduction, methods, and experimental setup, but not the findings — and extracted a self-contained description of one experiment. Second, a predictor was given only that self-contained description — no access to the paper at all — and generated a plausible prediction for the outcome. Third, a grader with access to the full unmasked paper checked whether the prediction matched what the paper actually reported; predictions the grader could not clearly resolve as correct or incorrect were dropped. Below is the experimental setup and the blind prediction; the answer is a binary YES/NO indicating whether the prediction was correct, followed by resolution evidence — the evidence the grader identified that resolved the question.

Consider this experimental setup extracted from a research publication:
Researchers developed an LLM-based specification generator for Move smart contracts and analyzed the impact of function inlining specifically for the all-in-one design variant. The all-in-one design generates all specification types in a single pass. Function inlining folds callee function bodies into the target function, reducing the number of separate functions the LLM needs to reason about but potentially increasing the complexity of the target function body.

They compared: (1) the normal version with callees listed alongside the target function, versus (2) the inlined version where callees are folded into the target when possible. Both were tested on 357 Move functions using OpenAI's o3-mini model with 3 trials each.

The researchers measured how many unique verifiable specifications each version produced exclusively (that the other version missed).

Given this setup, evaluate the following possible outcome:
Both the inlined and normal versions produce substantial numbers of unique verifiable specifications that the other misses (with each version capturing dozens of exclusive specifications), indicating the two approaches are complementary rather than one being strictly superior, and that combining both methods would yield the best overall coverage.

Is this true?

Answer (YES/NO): NO